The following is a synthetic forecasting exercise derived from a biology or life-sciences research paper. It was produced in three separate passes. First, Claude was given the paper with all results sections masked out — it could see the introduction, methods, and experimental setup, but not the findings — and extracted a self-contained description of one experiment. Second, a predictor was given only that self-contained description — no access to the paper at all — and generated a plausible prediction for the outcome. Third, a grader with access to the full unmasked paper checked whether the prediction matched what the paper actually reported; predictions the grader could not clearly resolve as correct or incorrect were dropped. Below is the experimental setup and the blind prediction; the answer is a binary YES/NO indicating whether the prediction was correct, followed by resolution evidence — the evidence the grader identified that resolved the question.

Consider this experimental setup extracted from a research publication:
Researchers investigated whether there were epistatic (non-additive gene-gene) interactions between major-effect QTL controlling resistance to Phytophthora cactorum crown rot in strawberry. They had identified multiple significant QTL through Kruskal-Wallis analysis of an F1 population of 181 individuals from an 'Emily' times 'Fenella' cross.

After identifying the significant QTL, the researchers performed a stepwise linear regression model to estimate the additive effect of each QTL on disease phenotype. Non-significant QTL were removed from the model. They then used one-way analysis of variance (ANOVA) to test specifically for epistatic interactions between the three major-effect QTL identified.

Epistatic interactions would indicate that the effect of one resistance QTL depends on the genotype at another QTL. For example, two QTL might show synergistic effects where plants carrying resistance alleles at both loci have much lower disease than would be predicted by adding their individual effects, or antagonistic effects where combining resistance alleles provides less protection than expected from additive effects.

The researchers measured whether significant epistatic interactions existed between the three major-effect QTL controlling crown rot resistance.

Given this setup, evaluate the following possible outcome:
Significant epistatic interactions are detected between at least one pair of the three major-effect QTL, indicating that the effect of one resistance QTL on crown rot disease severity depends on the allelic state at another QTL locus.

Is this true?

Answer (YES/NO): NO